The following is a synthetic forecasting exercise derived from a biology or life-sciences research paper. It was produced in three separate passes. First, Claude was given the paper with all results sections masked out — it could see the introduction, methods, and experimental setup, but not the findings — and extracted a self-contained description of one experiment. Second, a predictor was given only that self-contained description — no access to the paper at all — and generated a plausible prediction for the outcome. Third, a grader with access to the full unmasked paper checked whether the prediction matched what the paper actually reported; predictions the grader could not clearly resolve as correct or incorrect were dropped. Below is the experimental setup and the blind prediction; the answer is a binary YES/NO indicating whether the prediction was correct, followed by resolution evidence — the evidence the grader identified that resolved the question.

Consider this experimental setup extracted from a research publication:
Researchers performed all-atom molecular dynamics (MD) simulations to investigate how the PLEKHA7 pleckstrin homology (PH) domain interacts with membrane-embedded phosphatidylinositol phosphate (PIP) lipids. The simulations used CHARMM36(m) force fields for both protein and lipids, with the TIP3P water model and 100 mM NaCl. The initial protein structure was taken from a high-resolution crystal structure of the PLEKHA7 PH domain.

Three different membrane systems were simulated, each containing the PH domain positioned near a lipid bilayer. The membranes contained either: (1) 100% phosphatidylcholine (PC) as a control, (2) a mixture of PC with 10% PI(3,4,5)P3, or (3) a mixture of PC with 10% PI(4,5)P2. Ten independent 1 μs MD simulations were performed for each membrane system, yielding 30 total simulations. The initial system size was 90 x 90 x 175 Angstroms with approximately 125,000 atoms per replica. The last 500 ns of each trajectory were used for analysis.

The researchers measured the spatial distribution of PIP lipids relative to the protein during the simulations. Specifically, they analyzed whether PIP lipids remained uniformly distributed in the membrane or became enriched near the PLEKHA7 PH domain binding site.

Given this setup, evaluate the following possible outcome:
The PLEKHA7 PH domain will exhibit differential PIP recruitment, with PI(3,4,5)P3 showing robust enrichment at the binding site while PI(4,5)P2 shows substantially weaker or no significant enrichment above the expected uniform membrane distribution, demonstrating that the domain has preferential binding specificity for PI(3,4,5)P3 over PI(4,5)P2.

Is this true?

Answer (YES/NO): NO